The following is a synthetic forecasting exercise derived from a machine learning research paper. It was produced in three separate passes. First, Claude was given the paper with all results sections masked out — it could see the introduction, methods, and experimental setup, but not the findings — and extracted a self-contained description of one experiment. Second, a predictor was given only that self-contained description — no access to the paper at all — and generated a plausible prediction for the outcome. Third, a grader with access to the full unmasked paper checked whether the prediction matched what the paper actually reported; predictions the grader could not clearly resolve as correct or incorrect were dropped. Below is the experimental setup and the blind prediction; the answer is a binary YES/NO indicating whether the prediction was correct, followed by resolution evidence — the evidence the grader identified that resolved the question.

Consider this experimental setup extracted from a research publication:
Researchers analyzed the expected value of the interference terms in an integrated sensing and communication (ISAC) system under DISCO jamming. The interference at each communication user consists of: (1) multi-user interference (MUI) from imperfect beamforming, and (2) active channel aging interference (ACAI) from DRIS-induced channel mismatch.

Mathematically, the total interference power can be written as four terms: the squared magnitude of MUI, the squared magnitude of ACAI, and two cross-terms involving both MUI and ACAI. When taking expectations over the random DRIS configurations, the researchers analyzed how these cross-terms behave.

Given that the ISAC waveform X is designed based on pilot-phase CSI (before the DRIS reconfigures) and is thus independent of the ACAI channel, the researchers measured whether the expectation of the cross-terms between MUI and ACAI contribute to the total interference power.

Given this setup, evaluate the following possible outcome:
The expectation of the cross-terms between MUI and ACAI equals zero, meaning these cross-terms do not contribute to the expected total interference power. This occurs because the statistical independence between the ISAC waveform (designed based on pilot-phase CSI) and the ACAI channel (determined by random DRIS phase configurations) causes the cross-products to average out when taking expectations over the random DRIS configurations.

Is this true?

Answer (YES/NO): YES